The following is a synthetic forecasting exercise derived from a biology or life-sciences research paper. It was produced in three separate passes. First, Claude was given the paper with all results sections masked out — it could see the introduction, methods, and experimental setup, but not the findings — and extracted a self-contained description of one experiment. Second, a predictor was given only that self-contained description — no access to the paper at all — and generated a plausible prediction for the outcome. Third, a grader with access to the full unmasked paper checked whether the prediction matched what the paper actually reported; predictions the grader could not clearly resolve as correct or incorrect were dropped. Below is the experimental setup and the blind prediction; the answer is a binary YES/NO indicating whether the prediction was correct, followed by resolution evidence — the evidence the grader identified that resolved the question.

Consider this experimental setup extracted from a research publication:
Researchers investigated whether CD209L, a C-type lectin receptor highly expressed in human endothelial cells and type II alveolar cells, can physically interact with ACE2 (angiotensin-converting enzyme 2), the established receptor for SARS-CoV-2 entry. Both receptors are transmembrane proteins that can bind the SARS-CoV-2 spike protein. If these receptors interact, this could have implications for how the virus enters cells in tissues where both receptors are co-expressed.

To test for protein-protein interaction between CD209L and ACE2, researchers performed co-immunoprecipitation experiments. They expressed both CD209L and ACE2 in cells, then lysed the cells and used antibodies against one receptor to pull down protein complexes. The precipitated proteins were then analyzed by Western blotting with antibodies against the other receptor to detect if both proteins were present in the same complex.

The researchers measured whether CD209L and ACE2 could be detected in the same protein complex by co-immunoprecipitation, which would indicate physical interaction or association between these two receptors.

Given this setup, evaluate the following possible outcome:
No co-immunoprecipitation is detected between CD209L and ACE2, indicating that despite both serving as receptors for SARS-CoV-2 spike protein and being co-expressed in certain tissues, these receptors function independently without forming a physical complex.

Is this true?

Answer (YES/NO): NO